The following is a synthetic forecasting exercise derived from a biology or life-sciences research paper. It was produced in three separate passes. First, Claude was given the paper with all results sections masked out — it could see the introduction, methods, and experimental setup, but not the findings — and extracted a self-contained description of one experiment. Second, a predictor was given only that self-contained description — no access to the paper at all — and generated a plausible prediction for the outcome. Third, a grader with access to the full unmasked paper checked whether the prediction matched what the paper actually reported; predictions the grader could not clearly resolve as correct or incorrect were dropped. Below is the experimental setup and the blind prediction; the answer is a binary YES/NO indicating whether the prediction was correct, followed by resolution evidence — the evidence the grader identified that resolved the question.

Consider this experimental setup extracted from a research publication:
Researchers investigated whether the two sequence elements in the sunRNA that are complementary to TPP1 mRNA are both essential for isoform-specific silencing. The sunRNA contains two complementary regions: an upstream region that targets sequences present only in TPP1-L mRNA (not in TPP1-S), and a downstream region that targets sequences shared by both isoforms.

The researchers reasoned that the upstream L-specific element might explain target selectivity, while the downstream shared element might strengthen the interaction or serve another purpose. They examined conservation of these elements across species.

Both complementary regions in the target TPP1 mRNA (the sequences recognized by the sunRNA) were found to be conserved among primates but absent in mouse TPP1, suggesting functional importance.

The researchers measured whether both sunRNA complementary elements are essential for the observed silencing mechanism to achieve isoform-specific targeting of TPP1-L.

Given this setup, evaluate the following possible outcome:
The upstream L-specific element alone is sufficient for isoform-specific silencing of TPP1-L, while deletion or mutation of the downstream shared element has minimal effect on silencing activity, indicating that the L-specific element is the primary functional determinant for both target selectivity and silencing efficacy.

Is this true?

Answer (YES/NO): NO